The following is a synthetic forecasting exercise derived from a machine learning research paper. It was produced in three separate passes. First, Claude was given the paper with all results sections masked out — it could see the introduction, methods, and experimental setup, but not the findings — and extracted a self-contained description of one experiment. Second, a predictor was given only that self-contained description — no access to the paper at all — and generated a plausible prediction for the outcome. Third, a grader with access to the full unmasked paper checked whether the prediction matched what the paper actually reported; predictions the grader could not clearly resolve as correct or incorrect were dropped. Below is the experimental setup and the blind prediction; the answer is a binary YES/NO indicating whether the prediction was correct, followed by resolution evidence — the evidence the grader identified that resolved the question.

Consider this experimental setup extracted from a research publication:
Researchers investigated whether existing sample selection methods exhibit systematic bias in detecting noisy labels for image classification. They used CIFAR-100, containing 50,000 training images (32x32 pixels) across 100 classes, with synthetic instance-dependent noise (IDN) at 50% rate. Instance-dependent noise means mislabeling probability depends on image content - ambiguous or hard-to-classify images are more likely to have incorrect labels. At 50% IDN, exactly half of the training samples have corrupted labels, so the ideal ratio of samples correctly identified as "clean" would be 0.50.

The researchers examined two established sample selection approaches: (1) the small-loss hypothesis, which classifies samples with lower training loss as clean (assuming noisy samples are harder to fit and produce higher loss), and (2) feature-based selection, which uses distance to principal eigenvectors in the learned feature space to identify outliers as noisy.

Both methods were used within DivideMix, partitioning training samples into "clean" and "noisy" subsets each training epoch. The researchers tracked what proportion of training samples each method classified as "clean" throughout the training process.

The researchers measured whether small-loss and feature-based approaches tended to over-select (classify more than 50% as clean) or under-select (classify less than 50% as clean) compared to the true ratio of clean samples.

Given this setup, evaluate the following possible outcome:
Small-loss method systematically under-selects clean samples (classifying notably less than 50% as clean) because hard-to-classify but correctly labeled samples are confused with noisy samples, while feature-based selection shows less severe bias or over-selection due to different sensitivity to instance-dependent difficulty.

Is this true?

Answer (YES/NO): NO